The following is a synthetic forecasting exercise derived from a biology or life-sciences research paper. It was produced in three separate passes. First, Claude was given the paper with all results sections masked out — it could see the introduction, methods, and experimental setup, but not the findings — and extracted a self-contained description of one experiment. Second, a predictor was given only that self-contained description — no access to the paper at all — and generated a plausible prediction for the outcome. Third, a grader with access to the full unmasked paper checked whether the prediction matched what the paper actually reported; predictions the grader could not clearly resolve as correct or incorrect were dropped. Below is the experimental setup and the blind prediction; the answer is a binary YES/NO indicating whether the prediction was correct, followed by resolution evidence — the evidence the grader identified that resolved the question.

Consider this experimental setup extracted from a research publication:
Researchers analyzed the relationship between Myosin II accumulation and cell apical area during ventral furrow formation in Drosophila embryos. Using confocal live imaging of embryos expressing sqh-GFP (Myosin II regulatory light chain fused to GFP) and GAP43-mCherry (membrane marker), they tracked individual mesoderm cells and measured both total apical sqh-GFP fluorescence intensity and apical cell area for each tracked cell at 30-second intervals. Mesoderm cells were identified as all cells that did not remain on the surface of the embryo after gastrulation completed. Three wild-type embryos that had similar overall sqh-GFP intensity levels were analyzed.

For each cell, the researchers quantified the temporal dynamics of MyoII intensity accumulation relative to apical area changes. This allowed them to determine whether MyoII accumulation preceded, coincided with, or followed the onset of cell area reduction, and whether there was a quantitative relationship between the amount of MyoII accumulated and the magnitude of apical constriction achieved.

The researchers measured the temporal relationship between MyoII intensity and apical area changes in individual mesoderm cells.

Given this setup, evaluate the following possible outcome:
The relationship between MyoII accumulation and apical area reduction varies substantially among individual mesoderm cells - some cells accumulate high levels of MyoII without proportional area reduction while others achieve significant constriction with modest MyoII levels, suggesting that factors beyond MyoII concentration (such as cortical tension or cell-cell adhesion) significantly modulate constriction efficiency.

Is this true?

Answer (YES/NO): NO